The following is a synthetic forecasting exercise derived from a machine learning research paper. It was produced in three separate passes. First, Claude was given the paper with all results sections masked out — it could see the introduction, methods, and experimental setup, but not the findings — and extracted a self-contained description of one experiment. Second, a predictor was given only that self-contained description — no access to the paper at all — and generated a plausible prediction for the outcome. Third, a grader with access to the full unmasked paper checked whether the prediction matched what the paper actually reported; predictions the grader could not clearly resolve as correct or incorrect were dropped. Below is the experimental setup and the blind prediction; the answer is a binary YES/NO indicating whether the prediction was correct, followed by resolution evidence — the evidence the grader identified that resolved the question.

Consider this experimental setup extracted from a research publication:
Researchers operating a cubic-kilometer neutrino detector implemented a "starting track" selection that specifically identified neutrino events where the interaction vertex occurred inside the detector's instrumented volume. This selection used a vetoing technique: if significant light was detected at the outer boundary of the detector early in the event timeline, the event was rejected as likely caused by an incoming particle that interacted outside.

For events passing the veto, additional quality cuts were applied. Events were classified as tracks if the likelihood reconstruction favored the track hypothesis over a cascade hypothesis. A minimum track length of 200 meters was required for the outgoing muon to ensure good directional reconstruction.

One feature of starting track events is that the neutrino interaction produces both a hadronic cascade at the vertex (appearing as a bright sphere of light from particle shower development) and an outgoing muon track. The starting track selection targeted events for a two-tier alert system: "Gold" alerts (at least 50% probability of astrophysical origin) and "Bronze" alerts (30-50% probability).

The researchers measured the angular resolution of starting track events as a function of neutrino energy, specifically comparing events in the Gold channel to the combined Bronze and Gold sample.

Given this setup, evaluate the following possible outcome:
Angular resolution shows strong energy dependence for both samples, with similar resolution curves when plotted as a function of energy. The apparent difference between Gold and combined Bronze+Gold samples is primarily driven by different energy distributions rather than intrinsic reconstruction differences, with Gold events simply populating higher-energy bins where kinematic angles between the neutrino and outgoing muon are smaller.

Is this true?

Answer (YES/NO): NO